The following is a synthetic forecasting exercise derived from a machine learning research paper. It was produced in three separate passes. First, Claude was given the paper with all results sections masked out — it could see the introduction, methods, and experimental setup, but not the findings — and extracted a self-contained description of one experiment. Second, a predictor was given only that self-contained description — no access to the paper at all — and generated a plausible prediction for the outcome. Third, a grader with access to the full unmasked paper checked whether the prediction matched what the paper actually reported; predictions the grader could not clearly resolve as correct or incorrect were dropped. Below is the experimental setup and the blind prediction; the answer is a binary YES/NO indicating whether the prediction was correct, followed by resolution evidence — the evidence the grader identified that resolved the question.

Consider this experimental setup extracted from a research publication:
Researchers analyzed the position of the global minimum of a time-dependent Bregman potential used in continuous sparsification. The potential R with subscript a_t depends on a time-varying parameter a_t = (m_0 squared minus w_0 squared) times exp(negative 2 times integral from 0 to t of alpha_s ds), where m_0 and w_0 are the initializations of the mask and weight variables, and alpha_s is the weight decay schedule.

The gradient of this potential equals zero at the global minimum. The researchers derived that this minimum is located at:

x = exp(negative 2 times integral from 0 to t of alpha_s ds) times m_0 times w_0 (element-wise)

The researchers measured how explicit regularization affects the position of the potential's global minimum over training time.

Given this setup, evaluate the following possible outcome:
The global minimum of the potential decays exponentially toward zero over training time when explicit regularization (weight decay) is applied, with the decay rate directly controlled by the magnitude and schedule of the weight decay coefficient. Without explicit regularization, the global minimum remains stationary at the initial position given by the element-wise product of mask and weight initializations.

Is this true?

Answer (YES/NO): YES